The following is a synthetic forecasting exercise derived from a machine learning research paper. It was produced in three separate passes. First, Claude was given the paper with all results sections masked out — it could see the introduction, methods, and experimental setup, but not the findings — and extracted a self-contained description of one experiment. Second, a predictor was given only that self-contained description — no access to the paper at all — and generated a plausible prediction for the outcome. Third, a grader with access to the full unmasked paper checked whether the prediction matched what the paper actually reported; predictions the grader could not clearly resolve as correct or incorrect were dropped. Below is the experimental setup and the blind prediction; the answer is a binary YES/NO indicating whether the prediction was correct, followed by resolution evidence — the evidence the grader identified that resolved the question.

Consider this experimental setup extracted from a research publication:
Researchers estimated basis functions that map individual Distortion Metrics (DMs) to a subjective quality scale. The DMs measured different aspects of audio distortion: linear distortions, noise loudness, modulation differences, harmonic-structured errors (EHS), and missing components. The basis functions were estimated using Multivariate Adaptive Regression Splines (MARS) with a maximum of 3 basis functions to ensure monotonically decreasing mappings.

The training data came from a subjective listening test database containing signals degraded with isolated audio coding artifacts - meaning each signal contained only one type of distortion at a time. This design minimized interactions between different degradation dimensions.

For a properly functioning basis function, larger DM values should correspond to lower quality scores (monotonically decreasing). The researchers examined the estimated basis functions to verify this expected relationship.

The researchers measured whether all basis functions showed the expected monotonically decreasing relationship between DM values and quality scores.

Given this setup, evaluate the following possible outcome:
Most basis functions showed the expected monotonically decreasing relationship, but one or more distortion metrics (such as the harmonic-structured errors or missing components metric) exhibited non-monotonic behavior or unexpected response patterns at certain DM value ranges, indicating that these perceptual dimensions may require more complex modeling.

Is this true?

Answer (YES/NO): NO